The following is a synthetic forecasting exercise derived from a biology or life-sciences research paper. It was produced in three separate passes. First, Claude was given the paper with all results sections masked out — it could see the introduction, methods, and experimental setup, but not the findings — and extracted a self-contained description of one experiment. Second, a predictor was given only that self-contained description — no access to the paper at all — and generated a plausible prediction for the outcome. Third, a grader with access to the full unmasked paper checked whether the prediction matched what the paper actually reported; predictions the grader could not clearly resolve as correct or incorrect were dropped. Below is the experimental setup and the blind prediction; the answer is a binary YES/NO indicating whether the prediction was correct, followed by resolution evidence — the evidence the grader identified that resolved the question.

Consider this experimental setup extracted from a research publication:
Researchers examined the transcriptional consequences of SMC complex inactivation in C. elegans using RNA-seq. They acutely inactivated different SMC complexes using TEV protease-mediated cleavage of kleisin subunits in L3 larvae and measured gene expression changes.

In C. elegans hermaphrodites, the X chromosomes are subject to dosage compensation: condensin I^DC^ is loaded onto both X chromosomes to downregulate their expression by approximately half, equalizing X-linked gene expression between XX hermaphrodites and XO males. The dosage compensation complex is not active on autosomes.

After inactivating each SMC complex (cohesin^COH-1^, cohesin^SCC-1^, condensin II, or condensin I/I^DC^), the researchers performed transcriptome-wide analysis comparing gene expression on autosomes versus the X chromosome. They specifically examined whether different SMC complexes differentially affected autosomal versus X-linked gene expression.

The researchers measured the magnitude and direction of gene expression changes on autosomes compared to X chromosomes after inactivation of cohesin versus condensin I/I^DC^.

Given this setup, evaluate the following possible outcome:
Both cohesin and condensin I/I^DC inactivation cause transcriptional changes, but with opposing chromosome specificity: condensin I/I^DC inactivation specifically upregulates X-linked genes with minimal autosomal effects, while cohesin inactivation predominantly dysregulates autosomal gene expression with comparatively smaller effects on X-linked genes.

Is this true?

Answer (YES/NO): NO